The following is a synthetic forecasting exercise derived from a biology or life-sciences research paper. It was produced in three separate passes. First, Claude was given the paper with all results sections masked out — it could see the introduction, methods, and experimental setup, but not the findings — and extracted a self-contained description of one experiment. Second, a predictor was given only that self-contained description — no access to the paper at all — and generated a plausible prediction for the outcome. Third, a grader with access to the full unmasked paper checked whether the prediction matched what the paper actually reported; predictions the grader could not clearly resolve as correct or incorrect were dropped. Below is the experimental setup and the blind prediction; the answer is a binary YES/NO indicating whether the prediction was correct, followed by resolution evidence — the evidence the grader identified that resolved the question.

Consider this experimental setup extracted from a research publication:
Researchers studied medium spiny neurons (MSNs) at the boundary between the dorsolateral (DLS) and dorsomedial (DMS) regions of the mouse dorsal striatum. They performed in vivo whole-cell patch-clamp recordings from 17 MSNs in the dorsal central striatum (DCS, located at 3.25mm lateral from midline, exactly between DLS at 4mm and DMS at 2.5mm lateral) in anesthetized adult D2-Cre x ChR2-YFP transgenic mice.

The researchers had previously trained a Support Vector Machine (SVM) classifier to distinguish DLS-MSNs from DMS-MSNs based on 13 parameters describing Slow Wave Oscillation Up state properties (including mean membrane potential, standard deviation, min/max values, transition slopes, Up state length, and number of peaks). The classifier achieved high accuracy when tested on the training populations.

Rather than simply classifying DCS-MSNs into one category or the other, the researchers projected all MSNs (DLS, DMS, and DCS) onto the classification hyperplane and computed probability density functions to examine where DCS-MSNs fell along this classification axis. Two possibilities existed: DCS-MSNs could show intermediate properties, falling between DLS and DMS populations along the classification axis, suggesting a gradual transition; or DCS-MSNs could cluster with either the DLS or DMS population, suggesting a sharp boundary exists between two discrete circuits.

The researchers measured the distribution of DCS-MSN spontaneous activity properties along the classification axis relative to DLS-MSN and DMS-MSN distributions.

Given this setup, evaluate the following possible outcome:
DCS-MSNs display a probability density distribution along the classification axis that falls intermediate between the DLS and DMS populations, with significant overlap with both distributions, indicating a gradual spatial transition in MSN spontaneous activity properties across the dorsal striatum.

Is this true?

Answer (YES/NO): NO